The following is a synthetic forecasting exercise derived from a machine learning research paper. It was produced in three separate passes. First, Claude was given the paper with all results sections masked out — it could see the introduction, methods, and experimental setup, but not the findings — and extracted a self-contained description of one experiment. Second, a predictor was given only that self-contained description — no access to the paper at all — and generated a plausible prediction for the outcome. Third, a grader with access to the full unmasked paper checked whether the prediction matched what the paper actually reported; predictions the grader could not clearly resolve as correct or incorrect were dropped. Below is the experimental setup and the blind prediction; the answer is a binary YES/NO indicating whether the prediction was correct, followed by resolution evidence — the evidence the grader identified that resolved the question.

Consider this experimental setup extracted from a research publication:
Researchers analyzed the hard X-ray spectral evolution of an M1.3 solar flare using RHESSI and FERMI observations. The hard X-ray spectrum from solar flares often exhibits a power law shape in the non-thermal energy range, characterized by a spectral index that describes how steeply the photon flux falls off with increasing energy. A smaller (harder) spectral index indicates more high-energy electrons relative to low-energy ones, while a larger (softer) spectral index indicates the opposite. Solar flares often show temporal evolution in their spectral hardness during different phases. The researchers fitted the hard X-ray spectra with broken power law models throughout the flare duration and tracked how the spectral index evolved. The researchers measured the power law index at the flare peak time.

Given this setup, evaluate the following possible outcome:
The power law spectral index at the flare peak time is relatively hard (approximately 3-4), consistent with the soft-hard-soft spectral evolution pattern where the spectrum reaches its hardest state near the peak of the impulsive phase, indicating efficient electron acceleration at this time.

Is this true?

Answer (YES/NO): YES